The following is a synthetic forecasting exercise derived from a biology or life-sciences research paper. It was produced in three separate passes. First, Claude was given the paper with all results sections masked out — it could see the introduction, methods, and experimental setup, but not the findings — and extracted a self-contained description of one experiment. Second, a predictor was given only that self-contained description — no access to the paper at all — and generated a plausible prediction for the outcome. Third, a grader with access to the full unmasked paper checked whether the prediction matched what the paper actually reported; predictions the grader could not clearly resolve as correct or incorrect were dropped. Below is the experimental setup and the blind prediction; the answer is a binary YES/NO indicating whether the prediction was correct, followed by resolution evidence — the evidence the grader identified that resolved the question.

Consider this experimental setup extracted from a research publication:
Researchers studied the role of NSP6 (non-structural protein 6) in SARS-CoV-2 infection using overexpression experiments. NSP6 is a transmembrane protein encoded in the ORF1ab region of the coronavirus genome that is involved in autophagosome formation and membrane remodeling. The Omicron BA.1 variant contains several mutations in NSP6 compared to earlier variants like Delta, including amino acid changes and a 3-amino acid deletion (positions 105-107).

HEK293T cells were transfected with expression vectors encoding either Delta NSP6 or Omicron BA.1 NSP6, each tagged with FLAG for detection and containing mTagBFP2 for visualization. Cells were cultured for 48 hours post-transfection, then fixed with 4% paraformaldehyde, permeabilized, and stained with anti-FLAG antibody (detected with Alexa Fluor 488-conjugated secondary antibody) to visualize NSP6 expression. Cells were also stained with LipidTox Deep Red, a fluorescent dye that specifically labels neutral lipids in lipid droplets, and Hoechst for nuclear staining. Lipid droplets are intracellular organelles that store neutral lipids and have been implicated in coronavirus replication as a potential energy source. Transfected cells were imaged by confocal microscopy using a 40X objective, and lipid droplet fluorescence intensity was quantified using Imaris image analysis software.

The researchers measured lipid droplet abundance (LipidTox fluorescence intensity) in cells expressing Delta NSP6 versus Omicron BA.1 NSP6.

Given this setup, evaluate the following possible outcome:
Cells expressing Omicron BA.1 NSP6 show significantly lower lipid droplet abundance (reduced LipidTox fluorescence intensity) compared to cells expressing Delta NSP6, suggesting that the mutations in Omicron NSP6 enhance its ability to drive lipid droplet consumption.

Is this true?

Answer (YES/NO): NO